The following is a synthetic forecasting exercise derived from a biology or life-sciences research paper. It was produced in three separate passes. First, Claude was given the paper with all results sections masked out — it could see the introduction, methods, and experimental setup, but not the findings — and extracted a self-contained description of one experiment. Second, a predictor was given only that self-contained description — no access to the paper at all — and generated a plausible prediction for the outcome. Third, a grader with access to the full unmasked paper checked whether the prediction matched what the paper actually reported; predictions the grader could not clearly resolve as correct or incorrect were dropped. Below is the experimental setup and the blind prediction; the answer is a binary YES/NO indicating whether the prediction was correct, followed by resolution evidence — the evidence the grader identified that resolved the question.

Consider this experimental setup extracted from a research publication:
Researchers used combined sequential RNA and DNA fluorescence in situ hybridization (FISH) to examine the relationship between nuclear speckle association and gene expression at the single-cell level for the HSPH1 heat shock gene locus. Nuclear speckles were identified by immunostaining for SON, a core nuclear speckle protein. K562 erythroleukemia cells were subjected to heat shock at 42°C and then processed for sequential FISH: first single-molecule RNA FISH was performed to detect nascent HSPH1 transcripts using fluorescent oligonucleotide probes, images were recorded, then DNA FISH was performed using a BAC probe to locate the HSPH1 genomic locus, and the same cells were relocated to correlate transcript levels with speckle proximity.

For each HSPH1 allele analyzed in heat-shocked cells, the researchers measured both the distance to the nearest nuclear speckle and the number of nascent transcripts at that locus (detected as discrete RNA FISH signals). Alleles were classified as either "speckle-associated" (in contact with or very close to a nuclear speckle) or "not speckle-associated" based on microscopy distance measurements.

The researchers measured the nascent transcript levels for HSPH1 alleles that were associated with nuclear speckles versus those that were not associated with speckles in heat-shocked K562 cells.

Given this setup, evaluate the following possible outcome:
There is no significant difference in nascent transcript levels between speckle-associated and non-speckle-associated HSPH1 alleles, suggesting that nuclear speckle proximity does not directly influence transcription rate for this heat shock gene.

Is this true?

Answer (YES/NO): NO